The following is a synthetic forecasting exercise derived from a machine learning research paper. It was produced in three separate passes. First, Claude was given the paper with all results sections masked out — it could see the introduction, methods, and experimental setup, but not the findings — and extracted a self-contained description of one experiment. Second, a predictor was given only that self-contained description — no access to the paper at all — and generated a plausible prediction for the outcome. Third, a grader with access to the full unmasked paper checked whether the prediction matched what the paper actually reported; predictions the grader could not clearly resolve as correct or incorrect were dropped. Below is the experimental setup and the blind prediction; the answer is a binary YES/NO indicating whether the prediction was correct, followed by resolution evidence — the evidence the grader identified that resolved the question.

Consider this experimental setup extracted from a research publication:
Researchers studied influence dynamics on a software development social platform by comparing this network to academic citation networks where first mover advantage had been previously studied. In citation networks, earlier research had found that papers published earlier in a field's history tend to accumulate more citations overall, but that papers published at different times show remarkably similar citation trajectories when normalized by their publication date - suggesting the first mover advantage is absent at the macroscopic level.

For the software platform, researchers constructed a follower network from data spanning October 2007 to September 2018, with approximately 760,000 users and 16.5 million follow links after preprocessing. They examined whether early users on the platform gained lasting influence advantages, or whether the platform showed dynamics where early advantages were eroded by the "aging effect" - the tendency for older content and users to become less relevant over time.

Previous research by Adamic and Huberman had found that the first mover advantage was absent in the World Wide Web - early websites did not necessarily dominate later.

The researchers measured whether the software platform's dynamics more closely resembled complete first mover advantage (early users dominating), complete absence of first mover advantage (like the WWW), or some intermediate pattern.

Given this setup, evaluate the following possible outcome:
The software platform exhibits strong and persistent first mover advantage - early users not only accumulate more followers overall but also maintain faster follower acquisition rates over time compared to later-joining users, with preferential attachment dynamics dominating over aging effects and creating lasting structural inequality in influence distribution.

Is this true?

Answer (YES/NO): YES